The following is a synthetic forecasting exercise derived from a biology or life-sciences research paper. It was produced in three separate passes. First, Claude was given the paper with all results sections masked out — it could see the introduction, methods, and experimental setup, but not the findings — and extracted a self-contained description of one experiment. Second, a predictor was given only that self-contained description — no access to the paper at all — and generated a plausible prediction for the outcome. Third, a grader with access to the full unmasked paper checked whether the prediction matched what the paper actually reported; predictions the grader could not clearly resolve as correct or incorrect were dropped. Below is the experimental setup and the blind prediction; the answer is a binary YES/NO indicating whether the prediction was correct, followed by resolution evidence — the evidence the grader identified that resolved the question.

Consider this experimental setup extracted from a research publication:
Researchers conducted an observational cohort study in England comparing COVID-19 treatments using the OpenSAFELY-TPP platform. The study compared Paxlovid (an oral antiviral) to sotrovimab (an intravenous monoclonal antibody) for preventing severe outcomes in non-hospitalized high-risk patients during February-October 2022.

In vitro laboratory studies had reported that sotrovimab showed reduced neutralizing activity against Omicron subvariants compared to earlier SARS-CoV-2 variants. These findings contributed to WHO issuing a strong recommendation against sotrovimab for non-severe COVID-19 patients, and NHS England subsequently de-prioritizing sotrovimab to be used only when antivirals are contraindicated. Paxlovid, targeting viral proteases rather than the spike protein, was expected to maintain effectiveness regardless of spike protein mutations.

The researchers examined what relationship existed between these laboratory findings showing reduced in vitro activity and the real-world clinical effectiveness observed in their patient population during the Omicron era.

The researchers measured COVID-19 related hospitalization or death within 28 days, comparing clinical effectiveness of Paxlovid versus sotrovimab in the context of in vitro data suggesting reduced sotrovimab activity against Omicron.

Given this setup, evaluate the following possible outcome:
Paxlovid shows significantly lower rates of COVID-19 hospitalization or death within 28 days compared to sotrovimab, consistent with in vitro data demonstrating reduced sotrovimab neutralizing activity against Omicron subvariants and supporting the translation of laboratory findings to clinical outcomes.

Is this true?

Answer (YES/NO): NO